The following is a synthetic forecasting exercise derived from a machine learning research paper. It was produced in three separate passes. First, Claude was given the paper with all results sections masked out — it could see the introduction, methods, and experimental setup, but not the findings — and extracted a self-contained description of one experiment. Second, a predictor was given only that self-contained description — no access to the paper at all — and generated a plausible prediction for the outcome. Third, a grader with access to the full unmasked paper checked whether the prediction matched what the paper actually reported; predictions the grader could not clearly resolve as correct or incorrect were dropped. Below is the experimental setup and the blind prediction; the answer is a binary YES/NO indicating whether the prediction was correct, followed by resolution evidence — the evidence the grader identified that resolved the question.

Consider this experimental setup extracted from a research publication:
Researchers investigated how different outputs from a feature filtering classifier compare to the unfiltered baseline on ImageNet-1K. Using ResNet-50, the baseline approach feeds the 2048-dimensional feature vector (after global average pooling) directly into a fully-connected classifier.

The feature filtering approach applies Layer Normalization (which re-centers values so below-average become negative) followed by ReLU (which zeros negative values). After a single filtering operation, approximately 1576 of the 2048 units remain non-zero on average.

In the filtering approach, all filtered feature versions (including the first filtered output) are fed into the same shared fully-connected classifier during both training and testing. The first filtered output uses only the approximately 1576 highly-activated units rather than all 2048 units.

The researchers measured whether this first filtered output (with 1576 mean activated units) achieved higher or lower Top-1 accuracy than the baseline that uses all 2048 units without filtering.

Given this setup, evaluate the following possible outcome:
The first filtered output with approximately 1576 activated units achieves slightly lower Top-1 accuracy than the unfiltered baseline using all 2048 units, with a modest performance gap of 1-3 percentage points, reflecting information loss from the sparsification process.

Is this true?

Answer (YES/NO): NO